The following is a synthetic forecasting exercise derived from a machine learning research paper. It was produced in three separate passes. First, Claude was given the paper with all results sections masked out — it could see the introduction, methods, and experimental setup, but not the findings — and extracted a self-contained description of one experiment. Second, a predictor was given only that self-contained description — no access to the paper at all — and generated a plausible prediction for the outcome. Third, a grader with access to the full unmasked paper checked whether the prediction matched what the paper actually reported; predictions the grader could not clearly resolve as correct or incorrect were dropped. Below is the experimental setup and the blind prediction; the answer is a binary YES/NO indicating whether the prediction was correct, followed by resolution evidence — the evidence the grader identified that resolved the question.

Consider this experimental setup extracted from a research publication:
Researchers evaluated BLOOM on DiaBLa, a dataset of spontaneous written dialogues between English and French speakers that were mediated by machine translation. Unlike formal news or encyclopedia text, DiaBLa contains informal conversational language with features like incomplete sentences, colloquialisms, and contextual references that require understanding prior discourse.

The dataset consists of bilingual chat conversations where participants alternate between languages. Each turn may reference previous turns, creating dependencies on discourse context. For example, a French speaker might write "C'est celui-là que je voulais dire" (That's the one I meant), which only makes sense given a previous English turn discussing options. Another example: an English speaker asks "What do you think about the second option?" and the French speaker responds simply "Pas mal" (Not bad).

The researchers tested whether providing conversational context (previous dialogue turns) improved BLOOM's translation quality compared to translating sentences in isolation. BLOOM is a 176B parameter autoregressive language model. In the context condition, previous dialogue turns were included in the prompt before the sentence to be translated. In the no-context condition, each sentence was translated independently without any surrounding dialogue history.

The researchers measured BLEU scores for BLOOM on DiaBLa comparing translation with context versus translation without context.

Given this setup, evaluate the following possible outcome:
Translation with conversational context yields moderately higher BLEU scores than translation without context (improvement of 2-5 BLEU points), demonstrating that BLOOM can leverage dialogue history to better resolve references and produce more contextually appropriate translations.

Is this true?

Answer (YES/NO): NO